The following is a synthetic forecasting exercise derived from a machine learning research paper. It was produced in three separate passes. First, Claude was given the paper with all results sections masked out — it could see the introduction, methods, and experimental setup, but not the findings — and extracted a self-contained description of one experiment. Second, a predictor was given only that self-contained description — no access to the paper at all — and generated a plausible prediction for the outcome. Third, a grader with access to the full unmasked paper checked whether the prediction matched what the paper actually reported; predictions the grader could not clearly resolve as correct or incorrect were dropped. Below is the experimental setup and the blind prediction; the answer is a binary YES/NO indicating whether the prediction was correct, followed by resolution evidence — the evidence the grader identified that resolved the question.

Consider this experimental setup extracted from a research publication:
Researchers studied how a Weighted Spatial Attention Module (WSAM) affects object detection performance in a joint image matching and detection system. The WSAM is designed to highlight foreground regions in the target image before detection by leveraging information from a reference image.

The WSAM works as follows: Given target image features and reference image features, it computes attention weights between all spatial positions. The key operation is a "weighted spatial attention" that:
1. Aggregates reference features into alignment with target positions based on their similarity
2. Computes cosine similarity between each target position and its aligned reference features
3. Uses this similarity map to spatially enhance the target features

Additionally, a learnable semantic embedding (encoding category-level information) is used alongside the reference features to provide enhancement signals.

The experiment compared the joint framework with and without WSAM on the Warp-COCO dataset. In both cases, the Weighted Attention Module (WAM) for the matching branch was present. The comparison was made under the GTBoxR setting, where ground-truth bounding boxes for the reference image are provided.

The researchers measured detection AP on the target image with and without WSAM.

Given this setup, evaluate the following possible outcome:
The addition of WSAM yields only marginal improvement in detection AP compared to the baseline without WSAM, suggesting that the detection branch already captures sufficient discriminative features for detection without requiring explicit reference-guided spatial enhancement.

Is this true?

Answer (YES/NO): NO